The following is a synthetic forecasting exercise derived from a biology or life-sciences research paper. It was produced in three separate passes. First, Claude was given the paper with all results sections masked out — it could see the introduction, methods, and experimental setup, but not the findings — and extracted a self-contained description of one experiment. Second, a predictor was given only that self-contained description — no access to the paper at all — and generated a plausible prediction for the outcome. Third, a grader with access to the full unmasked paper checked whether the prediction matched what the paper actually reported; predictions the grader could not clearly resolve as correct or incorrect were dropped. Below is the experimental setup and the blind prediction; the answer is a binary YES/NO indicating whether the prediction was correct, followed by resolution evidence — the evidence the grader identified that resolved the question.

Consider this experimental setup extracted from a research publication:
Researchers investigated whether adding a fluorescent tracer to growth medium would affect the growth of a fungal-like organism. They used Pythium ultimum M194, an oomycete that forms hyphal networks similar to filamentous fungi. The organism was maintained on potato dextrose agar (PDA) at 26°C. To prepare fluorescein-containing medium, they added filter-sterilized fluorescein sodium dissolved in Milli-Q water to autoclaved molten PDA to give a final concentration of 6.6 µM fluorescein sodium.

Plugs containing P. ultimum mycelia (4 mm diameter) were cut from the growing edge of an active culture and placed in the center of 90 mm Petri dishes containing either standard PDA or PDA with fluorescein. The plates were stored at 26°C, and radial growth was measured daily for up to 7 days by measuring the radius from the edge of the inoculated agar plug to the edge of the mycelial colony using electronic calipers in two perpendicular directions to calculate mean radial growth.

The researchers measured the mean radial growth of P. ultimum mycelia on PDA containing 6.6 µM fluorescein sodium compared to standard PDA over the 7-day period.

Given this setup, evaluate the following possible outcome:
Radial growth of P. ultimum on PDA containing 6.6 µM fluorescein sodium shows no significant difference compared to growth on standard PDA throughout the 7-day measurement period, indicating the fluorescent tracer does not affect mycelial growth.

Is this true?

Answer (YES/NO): YES